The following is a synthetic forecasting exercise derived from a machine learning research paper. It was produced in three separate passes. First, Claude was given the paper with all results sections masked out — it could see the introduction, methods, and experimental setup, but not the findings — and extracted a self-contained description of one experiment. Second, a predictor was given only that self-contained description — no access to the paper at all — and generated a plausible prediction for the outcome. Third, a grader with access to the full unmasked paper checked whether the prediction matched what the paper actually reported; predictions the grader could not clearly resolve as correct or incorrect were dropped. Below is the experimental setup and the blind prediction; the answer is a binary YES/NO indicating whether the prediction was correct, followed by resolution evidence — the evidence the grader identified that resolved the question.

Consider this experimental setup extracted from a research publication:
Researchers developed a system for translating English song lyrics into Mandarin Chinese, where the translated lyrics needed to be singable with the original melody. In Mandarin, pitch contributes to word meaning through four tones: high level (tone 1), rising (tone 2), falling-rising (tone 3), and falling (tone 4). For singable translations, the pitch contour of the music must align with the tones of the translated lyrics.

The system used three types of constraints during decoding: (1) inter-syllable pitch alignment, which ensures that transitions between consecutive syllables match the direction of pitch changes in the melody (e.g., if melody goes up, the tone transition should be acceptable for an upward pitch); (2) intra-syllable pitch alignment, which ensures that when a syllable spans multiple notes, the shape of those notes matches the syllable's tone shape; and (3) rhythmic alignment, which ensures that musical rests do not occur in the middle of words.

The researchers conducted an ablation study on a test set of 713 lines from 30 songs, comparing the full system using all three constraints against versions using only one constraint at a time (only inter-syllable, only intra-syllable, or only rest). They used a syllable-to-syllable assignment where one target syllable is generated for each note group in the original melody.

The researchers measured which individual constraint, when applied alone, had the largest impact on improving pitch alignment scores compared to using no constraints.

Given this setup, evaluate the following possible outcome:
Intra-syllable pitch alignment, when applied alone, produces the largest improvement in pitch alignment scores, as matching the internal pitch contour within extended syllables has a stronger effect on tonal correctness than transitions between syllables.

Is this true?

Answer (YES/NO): NO